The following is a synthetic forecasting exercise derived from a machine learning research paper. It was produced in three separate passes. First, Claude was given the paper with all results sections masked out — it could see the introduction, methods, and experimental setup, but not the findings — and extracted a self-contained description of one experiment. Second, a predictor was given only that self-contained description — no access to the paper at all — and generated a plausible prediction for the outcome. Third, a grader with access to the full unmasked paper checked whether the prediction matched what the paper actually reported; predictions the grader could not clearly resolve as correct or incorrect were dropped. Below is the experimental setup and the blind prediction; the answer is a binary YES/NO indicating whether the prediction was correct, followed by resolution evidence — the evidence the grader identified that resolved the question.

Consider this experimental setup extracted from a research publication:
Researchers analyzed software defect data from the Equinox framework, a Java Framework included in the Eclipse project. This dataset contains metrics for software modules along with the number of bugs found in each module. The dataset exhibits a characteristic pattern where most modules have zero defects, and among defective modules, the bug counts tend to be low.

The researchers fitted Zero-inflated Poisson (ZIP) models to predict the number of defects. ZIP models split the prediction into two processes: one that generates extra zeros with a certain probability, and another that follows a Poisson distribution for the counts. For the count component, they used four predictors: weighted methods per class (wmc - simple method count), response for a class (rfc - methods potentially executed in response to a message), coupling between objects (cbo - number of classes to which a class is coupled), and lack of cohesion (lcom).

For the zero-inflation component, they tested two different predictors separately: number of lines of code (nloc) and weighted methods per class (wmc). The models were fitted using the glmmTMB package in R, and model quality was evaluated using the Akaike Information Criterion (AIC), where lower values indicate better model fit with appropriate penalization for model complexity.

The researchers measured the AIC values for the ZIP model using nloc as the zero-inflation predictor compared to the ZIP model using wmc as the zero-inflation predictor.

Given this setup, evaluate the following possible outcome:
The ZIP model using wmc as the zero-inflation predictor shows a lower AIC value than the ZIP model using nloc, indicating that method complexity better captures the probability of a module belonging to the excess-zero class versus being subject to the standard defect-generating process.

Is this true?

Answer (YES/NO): YES